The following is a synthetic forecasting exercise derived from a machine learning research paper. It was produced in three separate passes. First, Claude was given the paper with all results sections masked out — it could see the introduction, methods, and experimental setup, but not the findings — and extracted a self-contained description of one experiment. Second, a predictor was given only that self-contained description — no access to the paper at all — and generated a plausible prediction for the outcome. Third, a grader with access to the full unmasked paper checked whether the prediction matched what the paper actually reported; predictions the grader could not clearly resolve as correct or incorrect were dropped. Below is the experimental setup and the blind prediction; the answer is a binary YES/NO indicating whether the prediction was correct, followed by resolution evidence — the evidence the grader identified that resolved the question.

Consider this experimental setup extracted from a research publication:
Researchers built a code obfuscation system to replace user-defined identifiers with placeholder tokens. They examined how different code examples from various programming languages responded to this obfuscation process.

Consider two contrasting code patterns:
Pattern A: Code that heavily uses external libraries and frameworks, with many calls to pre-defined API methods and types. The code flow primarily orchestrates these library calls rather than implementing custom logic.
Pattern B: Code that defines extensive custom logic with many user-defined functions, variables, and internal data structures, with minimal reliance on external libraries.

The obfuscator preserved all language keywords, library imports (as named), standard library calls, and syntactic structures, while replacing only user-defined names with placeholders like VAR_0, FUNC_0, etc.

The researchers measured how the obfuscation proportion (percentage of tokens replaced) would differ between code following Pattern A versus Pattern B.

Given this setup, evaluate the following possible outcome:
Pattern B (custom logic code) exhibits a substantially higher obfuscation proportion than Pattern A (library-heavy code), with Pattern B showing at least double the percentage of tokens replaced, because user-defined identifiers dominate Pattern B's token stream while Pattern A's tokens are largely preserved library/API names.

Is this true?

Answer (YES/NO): YES